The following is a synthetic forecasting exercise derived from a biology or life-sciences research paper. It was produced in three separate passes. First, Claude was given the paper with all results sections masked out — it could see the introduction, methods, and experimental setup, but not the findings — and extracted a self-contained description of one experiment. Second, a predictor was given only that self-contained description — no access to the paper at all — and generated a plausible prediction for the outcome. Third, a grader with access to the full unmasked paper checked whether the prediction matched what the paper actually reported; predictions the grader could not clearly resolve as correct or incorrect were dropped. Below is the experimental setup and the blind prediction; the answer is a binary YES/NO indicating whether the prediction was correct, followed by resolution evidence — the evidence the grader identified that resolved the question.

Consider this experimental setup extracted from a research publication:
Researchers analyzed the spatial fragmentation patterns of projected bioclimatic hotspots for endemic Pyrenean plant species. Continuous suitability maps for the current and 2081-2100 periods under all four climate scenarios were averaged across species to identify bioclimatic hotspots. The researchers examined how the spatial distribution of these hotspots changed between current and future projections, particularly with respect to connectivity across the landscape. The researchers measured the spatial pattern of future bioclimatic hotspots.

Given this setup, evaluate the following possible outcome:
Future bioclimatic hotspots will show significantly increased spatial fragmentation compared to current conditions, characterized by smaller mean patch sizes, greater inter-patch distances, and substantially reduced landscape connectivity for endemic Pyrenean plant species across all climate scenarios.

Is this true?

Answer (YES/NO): NO